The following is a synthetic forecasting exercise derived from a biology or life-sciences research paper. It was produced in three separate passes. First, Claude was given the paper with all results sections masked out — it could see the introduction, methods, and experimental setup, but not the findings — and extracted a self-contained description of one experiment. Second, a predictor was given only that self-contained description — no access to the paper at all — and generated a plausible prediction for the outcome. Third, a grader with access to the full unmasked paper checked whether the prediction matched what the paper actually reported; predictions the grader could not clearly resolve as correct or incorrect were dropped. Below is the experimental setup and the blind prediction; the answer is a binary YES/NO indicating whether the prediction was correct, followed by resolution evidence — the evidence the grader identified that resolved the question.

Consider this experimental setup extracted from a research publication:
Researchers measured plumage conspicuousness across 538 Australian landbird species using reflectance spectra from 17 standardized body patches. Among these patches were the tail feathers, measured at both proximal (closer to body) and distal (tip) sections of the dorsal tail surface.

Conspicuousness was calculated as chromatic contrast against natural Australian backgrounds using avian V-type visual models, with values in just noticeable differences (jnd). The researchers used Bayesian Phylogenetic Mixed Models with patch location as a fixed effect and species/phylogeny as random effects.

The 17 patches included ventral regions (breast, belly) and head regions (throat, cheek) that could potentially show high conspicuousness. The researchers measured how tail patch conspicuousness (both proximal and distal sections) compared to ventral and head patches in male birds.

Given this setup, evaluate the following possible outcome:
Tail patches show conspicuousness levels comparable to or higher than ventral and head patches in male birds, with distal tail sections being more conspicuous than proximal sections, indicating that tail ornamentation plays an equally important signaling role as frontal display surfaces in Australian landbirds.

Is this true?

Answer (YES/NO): NO